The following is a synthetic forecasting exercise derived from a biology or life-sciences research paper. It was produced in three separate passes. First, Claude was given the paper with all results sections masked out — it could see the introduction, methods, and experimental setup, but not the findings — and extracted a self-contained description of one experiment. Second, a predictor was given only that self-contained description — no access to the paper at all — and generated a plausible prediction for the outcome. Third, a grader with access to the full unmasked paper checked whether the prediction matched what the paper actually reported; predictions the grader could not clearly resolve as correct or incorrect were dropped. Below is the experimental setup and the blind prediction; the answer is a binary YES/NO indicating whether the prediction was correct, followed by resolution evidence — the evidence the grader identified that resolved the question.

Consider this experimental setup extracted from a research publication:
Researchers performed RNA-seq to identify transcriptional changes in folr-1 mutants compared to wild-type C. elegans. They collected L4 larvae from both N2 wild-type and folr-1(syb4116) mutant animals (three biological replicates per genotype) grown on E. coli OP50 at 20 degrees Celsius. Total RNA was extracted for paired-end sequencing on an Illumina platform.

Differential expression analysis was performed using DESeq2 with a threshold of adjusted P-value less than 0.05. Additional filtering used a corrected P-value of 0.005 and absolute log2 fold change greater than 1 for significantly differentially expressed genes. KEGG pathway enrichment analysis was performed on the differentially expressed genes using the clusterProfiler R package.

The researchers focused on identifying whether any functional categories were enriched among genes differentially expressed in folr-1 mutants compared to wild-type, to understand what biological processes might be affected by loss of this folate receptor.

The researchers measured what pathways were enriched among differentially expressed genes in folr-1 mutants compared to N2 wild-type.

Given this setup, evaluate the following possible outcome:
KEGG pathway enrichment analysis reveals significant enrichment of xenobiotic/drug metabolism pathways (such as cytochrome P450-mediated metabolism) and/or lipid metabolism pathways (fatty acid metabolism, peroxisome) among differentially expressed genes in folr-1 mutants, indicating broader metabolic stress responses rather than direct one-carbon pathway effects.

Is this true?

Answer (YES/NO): NO